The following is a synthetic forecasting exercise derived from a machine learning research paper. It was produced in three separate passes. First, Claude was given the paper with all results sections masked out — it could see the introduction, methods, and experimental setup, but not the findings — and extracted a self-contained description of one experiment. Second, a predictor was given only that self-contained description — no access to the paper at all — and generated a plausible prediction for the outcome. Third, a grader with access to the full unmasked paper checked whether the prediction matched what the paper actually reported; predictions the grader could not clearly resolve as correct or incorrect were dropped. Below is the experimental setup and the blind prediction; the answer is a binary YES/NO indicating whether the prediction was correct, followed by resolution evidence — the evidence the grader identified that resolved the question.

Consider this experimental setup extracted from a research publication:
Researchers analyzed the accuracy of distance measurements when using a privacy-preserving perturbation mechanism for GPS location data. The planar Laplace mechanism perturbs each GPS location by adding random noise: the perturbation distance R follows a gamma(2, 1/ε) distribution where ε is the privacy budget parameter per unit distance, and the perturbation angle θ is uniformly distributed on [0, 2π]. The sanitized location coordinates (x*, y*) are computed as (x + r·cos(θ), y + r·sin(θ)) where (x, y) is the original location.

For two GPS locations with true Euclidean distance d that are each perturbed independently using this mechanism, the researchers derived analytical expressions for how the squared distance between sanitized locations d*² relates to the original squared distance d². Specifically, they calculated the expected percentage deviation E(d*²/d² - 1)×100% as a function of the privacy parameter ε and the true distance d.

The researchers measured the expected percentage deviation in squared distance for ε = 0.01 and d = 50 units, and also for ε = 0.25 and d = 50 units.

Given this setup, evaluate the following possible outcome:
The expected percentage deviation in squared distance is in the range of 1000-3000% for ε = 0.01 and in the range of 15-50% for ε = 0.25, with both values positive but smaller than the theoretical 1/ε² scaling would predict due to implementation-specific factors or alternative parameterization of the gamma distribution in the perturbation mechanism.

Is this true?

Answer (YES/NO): NO